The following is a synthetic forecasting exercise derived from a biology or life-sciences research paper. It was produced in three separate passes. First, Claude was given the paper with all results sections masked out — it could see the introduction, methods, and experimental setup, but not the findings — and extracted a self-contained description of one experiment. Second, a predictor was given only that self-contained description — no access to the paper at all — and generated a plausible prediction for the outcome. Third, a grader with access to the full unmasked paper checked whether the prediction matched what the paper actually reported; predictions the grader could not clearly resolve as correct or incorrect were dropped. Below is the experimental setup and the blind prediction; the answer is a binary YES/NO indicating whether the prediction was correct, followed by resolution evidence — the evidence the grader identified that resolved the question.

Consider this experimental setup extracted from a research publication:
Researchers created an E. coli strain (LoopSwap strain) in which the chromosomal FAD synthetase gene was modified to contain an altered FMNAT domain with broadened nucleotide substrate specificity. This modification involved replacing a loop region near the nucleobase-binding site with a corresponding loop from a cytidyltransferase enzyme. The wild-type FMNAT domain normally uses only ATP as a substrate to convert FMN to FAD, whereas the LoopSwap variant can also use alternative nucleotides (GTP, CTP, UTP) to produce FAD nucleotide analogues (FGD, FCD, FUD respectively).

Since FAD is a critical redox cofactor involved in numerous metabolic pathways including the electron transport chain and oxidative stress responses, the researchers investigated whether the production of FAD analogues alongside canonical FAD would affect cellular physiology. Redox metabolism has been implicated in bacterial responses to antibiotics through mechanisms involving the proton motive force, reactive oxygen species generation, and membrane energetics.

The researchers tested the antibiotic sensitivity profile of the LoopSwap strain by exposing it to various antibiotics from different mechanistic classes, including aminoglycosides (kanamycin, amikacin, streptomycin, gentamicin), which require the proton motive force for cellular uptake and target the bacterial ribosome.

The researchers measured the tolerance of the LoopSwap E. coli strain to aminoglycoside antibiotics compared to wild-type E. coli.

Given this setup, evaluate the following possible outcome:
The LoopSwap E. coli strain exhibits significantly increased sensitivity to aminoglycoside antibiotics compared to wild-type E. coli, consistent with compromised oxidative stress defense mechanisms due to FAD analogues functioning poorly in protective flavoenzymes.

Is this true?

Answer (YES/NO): NO